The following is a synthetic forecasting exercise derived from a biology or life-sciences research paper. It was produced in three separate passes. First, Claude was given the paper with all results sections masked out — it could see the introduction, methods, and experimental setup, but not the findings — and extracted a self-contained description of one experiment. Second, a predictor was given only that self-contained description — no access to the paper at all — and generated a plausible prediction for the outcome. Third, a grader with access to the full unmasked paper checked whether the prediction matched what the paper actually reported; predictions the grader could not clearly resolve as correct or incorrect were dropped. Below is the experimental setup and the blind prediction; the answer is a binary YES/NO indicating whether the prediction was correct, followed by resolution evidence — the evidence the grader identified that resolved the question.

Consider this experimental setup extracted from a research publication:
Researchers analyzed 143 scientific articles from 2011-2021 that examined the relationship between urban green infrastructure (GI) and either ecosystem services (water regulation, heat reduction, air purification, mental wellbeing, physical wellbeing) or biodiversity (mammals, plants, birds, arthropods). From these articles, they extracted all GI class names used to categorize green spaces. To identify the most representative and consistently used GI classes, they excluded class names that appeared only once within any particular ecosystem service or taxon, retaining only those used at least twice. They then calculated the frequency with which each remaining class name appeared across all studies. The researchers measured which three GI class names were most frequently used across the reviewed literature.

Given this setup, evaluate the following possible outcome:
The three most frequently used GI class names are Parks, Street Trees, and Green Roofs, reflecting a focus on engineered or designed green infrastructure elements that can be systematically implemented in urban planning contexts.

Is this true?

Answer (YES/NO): NO